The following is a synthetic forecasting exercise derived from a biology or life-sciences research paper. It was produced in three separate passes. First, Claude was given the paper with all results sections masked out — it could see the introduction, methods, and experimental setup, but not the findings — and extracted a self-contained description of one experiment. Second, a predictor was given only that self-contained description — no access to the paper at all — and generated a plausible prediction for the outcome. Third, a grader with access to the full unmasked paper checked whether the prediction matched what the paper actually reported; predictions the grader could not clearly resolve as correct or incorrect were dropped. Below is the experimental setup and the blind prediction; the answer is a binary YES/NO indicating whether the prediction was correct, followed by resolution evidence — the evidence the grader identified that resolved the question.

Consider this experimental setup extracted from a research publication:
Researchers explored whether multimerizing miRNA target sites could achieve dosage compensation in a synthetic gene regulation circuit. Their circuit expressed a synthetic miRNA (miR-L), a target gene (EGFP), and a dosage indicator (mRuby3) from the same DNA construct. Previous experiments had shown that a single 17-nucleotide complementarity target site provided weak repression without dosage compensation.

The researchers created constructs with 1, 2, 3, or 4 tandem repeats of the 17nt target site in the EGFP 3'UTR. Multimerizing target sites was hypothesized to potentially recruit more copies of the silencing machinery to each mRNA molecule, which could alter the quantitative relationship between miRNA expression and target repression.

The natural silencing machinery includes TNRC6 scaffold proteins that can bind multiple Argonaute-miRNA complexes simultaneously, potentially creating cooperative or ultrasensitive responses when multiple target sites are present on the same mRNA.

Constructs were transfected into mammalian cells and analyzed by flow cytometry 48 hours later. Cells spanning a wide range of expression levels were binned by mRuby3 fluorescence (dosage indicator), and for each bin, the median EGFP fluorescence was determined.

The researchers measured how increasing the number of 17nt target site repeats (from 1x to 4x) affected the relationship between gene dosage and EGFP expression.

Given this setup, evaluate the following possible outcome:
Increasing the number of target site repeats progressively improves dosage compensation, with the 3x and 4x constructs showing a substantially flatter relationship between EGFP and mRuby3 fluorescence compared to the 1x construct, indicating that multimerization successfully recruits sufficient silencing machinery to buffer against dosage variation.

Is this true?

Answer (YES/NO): YES